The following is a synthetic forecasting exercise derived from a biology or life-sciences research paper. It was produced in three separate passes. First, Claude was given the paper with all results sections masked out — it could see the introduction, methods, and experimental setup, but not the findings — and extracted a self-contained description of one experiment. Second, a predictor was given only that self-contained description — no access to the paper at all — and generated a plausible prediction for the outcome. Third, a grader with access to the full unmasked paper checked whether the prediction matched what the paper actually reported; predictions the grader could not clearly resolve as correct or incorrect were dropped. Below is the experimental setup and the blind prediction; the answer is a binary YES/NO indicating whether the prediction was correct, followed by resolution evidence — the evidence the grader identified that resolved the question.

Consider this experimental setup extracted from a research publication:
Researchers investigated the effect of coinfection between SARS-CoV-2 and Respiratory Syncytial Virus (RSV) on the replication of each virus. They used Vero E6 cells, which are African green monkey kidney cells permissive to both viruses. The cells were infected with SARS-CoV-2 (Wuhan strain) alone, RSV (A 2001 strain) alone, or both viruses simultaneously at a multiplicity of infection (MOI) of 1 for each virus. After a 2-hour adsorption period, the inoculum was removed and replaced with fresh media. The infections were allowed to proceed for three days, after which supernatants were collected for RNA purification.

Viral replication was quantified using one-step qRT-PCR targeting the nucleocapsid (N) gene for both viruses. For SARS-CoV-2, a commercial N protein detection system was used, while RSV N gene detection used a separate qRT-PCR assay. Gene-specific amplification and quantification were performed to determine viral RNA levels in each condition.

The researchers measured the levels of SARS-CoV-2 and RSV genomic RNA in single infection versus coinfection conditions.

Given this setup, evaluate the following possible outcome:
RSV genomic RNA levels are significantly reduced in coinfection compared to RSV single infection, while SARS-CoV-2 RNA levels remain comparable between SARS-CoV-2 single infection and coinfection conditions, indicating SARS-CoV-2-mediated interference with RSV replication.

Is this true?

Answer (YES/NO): YES